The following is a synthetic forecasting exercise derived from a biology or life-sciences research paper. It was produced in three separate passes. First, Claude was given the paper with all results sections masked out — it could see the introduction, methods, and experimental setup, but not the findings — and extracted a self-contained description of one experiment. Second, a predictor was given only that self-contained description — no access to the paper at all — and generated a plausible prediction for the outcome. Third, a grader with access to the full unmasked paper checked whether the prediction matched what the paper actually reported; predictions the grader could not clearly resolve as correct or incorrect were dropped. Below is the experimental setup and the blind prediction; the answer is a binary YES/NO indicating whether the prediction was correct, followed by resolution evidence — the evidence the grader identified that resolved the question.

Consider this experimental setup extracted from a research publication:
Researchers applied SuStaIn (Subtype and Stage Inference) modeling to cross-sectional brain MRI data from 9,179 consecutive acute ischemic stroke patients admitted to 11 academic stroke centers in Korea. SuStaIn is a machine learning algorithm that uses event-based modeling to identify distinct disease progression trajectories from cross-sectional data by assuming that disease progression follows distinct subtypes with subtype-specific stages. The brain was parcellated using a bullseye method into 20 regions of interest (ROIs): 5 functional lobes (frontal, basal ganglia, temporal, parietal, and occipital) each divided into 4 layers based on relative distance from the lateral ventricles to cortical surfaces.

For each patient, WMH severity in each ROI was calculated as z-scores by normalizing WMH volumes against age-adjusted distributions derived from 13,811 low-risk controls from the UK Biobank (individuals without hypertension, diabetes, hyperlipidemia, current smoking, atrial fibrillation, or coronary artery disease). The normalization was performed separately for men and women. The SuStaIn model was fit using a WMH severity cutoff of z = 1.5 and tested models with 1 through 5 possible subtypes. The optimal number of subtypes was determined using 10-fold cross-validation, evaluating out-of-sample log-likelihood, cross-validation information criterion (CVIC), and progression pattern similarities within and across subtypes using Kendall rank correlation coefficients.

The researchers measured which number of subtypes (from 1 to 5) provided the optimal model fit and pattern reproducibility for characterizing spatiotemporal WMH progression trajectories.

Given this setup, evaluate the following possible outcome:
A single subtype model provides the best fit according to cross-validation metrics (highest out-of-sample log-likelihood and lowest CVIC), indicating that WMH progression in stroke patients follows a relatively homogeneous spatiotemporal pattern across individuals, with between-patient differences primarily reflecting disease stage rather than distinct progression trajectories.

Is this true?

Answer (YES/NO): NO